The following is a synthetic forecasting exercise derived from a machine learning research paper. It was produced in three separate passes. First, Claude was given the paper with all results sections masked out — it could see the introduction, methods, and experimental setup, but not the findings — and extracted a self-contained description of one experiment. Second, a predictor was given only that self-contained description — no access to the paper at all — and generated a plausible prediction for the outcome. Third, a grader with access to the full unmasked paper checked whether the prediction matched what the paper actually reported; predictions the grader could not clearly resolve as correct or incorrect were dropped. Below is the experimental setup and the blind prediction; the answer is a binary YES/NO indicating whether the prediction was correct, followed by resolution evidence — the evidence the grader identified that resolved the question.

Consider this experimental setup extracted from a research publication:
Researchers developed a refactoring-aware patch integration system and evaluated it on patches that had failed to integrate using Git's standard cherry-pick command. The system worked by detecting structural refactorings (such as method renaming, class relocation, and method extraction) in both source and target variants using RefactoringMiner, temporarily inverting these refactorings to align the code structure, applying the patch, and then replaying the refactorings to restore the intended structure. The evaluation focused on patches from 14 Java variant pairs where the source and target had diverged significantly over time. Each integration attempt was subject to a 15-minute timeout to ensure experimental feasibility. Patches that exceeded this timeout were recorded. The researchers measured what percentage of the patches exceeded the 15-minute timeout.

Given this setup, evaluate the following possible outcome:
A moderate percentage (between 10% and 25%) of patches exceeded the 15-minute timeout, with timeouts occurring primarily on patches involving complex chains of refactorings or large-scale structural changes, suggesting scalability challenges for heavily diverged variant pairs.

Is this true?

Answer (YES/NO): NO